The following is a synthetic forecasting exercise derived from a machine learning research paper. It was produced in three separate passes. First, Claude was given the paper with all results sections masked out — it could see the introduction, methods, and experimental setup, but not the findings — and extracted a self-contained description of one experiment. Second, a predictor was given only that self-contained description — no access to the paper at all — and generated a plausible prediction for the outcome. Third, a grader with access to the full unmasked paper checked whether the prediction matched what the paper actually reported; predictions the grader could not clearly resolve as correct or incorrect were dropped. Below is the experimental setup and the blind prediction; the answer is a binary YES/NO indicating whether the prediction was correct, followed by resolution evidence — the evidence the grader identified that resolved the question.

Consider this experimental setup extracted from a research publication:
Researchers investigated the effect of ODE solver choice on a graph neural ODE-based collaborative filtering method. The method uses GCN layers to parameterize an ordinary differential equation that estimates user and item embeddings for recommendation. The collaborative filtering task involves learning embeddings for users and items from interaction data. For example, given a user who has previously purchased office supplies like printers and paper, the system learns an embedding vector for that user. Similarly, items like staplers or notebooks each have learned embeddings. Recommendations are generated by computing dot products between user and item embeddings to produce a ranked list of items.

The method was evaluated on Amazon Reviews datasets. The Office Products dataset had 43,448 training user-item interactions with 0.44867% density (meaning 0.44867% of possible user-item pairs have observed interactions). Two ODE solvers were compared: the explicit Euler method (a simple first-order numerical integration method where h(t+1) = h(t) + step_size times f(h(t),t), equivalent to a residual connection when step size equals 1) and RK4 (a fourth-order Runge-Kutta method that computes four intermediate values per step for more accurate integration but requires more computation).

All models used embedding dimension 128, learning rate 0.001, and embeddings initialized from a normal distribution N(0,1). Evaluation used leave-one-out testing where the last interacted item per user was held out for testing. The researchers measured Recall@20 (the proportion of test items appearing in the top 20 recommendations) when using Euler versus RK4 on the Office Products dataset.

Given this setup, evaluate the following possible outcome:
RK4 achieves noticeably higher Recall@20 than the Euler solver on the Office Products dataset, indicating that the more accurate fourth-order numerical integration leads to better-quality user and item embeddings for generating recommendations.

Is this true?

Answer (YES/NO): NO